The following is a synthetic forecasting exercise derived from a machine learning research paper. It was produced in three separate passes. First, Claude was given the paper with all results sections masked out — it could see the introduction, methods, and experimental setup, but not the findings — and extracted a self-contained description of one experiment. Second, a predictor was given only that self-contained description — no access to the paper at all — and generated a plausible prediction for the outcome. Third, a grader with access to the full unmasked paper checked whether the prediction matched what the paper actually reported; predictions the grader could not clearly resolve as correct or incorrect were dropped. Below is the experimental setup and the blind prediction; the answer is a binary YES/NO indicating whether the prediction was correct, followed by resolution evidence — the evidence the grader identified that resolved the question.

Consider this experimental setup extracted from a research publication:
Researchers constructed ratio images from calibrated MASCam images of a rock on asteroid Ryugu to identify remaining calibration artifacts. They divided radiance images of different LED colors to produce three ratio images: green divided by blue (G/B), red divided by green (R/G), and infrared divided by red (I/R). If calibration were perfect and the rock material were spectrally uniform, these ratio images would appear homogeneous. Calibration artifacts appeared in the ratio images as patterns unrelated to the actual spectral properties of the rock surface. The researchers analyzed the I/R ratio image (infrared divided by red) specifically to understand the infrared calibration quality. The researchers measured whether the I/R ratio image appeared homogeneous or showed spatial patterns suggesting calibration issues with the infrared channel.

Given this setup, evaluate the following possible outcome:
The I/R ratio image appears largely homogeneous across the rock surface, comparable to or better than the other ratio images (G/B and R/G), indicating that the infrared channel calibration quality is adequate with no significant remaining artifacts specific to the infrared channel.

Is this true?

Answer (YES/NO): NO